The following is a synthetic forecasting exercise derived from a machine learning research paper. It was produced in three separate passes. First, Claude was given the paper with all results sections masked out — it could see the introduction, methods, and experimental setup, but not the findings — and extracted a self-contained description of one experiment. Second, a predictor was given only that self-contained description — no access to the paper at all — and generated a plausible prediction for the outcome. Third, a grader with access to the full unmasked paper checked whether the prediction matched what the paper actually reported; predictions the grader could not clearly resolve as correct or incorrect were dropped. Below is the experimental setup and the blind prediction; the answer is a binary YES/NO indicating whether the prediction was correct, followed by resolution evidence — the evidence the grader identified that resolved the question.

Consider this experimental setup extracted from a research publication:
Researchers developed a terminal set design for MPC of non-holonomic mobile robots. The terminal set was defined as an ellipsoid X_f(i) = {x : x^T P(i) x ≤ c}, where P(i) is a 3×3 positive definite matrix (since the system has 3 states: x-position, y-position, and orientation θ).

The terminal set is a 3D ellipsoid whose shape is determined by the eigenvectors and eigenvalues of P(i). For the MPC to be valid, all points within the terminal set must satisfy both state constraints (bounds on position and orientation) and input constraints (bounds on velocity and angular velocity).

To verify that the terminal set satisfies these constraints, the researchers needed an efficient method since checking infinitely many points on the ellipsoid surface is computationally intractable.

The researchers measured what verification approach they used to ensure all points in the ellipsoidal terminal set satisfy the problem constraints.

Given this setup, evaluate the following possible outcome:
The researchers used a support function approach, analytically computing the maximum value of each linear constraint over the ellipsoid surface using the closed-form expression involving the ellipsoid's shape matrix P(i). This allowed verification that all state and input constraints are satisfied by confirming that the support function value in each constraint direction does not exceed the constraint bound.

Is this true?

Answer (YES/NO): NO